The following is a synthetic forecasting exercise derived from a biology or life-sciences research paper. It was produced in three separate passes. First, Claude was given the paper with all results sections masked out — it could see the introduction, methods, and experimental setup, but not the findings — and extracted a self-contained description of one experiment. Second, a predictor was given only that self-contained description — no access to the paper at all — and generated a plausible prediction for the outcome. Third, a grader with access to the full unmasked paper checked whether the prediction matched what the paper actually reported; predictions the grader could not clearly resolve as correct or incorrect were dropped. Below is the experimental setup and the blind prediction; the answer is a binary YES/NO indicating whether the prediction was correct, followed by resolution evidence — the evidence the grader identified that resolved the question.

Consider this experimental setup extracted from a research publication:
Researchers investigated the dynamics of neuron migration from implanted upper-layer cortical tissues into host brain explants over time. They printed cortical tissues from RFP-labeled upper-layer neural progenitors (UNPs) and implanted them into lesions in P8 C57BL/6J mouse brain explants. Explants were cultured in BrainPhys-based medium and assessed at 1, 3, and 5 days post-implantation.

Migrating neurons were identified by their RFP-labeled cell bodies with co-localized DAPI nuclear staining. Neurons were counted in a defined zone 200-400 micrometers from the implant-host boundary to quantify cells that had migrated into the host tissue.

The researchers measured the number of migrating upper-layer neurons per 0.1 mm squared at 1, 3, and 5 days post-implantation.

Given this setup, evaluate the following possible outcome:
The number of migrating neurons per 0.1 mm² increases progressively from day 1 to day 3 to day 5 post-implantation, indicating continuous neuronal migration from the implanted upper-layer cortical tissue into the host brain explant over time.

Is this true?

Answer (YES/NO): YES